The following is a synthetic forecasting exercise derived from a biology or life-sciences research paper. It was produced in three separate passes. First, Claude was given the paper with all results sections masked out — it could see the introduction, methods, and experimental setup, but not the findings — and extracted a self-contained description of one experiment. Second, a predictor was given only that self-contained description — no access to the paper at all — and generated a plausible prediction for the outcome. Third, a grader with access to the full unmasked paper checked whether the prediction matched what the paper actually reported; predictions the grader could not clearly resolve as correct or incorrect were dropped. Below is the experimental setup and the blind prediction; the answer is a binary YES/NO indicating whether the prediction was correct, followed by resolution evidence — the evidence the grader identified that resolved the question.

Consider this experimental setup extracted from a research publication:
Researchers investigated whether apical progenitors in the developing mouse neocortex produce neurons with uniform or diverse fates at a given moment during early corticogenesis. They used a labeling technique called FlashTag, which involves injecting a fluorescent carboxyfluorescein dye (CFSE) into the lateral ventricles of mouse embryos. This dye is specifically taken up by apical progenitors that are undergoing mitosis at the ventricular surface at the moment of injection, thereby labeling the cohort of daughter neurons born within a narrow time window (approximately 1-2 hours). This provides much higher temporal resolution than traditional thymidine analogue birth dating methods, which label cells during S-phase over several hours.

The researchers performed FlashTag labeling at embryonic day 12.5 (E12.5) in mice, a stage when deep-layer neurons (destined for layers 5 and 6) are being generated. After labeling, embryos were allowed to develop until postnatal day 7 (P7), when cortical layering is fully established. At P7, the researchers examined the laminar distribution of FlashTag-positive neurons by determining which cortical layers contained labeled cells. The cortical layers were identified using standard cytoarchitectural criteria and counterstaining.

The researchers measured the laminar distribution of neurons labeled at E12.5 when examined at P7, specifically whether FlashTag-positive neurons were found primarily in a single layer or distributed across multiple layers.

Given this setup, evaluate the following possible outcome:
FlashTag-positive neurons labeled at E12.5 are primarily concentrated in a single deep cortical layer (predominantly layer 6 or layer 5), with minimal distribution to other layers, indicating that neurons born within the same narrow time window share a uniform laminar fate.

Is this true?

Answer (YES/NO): NO